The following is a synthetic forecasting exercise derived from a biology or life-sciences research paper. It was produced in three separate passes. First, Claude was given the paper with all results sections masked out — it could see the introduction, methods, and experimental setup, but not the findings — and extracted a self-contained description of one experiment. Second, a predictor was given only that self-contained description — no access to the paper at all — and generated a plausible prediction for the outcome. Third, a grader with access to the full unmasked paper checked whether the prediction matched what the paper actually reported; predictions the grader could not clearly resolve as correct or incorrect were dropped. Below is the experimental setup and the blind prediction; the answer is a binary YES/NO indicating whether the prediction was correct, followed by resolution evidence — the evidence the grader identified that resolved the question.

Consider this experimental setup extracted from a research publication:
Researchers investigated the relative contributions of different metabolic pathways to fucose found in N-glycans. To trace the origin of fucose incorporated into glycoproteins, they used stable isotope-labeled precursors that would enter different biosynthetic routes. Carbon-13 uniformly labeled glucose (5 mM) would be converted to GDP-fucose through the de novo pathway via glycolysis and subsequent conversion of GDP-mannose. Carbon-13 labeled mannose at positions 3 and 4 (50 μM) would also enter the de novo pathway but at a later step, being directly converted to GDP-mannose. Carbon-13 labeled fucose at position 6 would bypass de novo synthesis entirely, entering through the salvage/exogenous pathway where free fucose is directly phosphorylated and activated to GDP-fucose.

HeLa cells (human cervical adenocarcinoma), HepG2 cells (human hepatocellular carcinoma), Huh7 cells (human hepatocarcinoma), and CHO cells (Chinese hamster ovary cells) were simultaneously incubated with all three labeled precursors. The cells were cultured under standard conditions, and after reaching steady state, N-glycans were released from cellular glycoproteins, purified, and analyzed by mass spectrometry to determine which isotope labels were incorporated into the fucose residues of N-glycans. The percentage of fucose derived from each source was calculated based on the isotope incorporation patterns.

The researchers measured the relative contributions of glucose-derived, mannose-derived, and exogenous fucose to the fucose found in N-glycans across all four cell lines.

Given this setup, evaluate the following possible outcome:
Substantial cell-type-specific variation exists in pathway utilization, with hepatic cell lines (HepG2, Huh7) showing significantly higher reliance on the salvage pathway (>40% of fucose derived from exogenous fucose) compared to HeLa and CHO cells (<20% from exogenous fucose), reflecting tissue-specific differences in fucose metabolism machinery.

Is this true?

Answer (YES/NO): NO